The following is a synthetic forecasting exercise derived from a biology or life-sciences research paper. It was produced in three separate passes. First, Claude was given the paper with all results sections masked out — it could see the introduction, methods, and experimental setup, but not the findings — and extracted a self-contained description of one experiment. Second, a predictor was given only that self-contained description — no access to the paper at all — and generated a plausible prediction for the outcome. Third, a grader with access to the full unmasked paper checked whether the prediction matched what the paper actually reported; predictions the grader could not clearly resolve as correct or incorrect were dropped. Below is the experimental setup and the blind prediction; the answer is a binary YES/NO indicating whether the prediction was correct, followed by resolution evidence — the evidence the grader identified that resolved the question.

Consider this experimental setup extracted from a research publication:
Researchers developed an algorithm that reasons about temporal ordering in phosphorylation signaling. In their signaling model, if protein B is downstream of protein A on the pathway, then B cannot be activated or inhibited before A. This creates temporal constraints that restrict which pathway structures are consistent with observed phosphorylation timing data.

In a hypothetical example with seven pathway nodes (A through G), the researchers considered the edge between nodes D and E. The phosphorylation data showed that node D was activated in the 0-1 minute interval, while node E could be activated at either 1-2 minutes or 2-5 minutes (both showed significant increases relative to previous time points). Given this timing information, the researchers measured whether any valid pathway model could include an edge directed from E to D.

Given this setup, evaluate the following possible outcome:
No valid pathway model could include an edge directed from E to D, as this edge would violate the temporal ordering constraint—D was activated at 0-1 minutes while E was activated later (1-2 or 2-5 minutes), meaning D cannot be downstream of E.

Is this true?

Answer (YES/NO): YES